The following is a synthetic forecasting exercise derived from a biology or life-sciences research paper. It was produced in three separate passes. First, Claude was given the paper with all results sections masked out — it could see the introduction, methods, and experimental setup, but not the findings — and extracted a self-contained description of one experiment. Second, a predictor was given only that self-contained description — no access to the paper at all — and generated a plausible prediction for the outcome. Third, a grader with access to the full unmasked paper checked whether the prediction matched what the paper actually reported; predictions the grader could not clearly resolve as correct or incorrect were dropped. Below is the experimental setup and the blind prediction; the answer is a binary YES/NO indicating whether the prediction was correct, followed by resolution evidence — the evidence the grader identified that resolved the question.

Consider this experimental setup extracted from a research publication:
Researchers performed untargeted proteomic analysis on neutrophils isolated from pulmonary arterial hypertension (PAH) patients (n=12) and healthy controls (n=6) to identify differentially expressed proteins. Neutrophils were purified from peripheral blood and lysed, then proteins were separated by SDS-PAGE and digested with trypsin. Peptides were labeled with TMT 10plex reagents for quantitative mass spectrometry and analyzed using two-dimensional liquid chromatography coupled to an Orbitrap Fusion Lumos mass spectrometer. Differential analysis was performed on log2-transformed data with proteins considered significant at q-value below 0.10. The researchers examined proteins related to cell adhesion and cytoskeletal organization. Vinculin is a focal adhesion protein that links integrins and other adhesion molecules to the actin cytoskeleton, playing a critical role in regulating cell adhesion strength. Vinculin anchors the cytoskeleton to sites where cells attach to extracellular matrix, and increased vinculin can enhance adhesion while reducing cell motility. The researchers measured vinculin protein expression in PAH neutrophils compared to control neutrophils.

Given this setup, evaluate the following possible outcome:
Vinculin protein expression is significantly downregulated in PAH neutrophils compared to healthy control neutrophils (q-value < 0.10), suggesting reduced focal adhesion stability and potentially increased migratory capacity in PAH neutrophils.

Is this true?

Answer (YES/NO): NO